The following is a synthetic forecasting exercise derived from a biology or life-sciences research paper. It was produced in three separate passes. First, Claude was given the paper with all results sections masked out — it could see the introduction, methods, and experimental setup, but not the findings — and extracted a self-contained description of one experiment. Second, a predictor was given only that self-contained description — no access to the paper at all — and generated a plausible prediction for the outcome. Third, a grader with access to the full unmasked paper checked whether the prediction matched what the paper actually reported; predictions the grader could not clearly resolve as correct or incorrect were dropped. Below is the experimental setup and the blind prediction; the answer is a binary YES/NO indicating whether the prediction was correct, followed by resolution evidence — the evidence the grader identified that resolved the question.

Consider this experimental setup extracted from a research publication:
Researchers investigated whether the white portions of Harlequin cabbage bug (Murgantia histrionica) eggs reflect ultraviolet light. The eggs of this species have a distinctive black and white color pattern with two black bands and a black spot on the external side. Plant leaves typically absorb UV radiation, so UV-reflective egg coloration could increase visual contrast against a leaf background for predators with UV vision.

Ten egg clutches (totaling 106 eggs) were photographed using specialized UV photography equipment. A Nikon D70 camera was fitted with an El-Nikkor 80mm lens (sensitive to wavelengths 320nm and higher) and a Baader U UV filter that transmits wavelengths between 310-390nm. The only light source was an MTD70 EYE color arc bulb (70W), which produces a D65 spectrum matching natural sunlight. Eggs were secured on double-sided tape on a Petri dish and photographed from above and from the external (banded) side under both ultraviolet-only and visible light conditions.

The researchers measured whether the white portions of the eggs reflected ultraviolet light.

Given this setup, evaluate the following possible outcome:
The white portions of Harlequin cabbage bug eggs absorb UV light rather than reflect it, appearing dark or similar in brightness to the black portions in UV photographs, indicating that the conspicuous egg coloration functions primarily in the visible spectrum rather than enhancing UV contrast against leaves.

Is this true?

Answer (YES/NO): NO